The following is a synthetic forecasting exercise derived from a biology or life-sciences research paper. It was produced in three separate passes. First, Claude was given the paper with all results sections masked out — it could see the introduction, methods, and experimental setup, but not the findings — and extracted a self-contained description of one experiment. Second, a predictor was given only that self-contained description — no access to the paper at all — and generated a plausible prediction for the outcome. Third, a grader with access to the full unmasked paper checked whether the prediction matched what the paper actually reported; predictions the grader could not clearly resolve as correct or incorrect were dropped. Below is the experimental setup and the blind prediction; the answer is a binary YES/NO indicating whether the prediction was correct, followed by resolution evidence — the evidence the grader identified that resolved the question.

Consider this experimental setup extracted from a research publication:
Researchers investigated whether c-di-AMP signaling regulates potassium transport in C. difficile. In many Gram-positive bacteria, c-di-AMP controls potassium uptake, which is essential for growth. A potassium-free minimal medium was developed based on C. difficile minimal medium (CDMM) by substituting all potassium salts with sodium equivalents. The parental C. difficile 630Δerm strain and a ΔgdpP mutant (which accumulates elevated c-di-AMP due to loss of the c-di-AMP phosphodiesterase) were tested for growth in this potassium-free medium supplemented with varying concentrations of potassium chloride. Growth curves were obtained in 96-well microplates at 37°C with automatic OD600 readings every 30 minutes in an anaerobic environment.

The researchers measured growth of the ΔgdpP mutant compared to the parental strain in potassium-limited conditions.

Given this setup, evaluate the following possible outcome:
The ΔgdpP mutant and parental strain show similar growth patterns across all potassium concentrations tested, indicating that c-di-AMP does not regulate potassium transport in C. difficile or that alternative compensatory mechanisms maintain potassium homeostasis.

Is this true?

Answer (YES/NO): NO